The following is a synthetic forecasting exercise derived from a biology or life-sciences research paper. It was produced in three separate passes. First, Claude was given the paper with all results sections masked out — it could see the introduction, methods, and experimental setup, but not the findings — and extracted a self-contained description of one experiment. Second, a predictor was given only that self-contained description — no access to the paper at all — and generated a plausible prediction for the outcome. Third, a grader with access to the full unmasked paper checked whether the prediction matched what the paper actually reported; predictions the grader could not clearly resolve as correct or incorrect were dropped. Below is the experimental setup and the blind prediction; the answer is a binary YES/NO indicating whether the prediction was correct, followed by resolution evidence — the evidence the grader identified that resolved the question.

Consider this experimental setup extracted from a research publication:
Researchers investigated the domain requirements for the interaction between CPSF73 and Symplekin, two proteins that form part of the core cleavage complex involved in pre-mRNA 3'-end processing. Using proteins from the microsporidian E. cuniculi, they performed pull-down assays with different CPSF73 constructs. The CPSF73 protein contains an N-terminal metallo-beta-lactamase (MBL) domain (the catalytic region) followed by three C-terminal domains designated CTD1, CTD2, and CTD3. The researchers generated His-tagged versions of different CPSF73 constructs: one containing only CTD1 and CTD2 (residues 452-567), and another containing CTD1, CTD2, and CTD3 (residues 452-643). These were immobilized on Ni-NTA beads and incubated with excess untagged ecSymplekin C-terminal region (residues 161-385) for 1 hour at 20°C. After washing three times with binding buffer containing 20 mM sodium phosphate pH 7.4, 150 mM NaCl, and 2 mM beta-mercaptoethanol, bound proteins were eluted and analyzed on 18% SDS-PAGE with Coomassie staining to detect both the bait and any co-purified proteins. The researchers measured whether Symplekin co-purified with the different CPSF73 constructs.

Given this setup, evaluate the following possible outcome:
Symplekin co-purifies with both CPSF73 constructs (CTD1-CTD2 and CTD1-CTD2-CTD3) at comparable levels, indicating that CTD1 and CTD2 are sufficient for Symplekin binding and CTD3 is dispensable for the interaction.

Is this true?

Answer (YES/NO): NO